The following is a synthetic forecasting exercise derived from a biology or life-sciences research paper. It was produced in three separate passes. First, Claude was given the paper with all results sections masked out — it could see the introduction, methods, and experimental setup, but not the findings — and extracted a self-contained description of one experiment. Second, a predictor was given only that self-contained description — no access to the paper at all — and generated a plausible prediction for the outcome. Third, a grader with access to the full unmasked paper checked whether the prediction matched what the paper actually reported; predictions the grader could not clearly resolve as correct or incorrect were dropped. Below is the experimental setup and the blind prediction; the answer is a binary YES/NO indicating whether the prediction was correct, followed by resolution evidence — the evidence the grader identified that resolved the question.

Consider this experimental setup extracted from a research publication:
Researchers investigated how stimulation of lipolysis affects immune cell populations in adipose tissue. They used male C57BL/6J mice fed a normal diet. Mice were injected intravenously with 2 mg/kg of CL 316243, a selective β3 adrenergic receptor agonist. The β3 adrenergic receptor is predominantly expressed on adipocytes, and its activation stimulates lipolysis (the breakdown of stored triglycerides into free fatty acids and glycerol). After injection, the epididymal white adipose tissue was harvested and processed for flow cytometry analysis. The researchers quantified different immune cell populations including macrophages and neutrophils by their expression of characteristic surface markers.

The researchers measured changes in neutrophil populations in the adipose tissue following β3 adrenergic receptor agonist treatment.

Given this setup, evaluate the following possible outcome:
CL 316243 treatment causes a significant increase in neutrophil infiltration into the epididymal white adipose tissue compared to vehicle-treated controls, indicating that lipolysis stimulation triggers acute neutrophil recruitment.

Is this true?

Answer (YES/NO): YES